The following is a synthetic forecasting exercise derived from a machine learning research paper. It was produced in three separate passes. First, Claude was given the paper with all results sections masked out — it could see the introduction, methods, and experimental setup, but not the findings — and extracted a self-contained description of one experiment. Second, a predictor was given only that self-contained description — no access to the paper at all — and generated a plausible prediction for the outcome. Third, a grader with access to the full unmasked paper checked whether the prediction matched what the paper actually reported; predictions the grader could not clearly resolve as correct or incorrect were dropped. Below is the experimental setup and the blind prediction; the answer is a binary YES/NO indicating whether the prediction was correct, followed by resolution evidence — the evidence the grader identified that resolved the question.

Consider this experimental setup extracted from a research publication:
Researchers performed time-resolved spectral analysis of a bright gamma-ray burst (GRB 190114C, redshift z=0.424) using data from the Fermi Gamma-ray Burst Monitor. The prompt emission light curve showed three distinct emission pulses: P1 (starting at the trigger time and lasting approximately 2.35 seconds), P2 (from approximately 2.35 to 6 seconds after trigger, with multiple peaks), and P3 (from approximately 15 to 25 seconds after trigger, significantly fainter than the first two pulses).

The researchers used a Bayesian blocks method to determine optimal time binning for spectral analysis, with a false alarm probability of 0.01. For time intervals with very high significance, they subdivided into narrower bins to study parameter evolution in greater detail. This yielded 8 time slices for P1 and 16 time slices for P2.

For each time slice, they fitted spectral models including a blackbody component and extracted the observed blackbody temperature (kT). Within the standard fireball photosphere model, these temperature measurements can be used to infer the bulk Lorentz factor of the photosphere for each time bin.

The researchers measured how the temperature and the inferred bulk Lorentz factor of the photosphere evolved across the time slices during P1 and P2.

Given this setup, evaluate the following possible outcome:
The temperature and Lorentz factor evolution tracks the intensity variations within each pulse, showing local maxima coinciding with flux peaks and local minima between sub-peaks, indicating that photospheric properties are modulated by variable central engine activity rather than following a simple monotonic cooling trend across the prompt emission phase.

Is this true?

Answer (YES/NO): NO